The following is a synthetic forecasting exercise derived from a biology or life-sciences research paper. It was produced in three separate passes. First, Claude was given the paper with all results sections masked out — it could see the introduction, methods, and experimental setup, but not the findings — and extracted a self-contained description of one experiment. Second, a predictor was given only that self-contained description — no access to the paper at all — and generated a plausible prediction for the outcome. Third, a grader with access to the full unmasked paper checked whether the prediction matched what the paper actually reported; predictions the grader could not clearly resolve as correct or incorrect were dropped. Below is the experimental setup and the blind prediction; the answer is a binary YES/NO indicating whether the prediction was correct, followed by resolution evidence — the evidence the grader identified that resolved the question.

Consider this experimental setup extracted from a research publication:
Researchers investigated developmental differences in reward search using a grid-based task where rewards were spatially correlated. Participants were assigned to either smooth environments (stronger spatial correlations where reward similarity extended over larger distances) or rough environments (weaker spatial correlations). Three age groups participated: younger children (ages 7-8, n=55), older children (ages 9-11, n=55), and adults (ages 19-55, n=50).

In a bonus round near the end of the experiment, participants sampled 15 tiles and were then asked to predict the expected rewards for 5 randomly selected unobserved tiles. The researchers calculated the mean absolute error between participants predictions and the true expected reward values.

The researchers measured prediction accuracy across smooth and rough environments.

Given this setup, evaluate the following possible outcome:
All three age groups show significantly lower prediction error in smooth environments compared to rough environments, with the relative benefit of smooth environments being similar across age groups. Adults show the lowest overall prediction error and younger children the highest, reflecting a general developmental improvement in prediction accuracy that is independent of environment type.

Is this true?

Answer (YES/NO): NO